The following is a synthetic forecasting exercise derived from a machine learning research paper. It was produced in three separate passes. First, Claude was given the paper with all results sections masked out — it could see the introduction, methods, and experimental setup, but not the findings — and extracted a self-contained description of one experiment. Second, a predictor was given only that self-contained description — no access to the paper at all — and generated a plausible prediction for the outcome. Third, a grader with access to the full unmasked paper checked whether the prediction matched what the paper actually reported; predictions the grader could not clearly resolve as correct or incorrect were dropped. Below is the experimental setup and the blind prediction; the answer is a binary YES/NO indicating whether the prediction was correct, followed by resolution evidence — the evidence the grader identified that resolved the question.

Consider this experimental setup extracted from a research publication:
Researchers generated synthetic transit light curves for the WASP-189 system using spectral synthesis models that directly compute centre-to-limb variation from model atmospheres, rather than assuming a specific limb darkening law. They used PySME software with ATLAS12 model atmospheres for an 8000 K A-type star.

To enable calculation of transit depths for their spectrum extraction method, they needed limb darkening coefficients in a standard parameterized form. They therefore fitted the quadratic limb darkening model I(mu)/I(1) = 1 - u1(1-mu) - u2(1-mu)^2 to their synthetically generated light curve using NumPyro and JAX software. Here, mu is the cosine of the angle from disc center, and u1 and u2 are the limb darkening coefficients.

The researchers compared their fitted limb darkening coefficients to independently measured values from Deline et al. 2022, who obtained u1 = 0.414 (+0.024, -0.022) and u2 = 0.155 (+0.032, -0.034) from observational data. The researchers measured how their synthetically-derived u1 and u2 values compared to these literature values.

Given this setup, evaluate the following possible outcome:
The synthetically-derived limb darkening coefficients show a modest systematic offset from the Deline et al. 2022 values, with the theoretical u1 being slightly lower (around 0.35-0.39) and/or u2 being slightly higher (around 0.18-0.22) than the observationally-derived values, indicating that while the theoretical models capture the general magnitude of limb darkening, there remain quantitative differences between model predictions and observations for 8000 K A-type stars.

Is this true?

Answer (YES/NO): NO